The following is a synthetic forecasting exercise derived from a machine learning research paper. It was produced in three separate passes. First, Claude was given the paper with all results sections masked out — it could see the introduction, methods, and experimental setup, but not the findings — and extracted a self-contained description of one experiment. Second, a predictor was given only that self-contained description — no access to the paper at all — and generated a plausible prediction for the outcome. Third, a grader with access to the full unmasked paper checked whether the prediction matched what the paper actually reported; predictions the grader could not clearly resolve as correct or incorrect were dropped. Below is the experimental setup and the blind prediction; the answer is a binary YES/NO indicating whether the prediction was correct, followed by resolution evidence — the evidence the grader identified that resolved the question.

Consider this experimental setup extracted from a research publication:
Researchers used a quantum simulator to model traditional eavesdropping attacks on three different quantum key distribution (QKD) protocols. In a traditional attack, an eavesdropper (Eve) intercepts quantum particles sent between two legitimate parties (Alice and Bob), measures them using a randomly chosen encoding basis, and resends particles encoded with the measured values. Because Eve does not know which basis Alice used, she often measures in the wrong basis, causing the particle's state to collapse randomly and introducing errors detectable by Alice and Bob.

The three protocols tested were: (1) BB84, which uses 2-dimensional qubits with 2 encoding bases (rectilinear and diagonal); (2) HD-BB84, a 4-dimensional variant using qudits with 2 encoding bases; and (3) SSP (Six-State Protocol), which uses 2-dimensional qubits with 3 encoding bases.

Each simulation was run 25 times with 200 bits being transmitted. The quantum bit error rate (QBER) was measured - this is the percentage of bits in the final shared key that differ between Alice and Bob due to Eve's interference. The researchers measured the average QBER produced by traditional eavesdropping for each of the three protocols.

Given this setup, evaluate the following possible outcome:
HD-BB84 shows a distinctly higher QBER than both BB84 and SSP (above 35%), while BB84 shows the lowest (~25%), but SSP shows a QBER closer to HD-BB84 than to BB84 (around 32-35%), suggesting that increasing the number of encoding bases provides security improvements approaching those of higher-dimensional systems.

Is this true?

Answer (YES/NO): NO